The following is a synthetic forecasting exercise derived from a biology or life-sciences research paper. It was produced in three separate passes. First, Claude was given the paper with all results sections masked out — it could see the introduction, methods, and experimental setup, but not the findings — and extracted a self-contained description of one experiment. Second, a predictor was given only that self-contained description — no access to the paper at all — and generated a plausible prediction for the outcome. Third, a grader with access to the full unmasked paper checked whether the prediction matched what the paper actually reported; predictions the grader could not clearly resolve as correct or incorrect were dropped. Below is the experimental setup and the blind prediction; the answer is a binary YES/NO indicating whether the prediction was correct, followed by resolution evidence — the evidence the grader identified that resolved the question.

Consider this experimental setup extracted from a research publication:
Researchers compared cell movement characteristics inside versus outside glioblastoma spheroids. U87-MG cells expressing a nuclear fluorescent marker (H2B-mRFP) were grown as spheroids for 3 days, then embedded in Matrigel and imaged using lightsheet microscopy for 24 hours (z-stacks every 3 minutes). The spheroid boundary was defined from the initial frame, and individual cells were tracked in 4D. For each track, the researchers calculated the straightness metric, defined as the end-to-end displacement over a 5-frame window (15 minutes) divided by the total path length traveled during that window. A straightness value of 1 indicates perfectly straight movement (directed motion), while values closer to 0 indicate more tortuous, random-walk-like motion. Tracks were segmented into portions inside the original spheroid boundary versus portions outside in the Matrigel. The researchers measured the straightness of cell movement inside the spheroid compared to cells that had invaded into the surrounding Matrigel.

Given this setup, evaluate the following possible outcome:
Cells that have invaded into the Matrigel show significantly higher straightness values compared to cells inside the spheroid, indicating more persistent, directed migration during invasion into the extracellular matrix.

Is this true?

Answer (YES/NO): YES